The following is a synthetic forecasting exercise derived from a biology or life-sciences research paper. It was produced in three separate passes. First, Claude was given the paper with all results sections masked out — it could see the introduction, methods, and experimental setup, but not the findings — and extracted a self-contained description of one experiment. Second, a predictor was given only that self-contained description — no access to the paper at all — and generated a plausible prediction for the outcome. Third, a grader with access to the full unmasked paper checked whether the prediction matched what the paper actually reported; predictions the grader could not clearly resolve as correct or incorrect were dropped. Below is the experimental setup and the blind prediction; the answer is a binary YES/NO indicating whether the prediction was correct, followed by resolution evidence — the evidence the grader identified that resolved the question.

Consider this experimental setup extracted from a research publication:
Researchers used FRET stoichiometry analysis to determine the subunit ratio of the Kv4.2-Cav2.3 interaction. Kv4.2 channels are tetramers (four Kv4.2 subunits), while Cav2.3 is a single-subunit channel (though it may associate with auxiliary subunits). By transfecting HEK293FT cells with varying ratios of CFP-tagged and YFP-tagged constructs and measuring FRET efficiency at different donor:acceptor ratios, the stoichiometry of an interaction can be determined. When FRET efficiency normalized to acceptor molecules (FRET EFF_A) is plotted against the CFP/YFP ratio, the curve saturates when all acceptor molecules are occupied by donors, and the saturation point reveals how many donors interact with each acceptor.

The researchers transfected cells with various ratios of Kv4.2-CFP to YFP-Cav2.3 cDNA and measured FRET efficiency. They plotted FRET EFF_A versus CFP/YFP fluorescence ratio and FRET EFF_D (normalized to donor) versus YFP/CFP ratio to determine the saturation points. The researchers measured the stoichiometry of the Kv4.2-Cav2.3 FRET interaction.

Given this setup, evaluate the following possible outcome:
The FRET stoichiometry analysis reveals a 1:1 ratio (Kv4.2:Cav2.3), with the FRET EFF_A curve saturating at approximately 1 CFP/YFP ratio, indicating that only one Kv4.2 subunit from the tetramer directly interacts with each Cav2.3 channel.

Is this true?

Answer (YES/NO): NO